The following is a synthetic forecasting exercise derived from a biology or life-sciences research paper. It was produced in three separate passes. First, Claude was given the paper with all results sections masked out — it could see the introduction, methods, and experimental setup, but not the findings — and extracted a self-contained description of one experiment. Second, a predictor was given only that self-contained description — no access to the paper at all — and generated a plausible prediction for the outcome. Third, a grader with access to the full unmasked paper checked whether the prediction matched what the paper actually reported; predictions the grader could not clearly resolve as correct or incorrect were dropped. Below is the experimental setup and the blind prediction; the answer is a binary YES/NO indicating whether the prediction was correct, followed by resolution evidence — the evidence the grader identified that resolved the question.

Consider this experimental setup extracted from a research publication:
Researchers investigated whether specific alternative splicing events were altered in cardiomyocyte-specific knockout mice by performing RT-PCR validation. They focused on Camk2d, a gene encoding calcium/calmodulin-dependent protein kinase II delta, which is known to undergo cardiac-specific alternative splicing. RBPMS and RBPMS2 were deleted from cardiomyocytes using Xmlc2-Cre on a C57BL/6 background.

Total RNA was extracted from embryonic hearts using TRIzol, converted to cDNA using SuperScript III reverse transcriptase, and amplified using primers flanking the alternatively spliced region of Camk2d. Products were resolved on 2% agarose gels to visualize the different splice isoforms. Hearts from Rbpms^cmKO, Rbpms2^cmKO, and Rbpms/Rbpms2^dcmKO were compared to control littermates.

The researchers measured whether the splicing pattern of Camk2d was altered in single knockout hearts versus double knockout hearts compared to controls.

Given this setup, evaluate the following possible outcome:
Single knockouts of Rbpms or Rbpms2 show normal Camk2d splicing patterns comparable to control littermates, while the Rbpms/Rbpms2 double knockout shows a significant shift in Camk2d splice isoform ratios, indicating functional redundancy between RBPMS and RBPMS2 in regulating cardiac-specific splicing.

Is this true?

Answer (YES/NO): NO